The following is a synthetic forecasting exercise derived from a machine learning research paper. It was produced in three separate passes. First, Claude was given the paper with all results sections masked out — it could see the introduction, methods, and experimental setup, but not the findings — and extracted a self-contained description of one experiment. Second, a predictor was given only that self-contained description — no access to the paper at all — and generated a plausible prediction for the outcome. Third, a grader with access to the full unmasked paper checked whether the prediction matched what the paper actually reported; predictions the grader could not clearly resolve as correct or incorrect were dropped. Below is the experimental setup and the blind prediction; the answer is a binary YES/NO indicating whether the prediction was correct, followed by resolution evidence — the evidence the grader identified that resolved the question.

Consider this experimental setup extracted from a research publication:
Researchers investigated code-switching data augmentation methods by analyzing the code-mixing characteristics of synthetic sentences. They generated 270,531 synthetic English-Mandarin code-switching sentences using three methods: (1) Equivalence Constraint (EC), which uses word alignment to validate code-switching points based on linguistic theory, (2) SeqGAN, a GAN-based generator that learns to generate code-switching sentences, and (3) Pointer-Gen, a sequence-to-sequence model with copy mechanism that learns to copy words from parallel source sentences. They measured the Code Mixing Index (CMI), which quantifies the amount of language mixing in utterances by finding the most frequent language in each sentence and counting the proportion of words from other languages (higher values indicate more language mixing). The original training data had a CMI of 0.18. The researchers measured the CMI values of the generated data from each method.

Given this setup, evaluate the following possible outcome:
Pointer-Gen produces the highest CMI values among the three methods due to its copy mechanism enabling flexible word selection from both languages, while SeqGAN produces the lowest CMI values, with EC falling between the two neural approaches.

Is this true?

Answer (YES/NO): NO